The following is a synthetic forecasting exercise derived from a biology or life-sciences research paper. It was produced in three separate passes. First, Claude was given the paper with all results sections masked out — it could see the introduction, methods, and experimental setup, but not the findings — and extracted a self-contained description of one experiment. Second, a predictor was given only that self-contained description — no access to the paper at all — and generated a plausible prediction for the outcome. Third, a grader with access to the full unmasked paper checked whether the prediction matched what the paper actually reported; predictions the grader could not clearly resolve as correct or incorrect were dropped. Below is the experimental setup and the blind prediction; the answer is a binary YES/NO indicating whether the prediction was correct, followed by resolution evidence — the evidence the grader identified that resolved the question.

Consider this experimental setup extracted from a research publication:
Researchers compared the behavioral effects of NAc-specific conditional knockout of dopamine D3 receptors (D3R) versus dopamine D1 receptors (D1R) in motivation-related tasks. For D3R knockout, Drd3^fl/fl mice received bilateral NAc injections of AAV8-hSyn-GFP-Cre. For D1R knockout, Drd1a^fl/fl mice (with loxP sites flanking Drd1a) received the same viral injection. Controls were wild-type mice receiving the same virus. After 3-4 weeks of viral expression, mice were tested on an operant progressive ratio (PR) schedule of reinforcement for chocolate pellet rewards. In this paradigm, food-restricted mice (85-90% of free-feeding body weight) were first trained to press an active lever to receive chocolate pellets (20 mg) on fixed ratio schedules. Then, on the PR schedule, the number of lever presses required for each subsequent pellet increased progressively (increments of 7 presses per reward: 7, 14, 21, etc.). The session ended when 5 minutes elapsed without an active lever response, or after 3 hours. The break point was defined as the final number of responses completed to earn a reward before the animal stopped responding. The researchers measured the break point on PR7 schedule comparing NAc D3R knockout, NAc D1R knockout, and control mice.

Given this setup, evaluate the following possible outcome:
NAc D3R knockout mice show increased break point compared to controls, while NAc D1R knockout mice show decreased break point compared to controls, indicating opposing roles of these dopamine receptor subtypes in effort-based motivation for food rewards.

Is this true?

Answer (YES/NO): NO